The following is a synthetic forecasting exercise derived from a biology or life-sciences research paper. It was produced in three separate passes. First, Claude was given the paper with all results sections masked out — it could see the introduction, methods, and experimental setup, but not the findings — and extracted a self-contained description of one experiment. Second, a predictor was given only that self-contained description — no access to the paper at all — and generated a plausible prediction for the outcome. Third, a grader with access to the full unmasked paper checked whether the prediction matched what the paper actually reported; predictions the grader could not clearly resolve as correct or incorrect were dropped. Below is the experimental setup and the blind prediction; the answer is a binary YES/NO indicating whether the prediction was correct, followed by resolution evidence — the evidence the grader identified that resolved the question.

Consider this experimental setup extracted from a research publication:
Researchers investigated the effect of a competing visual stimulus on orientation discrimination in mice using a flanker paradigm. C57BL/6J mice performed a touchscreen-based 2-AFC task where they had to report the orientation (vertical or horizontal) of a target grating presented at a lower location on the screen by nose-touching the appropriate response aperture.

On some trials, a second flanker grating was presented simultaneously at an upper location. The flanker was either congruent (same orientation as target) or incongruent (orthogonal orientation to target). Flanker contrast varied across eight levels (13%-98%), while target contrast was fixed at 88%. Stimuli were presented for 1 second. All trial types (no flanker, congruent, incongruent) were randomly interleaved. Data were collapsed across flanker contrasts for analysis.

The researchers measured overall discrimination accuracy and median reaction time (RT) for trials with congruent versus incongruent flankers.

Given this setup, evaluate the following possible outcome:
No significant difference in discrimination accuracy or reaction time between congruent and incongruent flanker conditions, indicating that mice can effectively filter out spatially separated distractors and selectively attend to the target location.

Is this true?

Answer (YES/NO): NO